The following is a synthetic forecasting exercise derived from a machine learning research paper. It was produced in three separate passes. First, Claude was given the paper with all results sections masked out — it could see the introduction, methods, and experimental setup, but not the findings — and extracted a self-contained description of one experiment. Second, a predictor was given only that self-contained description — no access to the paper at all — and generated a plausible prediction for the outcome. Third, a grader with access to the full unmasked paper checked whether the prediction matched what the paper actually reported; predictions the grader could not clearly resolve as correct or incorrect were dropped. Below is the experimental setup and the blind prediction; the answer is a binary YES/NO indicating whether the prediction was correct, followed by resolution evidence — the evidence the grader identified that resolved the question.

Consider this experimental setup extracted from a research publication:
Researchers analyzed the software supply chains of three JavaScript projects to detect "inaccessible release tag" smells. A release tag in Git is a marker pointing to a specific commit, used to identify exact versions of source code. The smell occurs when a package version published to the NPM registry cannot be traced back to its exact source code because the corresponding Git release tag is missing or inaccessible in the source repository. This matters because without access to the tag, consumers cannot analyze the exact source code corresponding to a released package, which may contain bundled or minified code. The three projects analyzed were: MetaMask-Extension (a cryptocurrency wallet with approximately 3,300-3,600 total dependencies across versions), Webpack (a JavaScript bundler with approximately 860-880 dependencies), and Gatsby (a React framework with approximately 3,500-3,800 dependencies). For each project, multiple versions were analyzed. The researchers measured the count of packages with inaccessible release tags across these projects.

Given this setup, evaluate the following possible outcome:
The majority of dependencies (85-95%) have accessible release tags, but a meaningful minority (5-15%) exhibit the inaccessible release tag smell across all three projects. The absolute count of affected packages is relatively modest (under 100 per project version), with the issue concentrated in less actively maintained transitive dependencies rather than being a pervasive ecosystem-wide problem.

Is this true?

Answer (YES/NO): NO